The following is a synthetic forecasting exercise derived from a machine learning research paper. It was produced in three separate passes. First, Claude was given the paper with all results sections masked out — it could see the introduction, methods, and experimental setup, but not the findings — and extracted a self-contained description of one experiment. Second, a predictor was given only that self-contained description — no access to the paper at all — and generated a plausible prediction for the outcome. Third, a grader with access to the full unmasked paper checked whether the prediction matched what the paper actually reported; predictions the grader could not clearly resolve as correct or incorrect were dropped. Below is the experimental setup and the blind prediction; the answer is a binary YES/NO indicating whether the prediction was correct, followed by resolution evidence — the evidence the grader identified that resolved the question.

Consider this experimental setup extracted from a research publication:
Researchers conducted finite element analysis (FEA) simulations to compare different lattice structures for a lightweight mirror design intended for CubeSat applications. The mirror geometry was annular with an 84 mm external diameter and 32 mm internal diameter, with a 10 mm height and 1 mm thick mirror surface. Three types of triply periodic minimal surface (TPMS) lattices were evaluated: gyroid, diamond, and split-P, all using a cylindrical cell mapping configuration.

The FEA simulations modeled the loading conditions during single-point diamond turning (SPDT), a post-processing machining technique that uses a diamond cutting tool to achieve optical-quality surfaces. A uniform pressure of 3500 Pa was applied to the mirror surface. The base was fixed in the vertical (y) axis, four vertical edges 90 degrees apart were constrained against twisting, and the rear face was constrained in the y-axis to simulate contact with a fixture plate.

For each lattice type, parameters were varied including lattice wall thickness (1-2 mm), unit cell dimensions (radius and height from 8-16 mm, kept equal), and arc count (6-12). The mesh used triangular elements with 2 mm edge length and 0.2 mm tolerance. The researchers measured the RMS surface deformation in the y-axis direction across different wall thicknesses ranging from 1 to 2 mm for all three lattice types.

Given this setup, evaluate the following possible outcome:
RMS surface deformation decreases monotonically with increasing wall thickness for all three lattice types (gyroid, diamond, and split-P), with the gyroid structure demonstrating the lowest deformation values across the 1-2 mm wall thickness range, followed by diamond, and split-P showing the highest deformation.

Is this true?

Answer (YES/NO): NO